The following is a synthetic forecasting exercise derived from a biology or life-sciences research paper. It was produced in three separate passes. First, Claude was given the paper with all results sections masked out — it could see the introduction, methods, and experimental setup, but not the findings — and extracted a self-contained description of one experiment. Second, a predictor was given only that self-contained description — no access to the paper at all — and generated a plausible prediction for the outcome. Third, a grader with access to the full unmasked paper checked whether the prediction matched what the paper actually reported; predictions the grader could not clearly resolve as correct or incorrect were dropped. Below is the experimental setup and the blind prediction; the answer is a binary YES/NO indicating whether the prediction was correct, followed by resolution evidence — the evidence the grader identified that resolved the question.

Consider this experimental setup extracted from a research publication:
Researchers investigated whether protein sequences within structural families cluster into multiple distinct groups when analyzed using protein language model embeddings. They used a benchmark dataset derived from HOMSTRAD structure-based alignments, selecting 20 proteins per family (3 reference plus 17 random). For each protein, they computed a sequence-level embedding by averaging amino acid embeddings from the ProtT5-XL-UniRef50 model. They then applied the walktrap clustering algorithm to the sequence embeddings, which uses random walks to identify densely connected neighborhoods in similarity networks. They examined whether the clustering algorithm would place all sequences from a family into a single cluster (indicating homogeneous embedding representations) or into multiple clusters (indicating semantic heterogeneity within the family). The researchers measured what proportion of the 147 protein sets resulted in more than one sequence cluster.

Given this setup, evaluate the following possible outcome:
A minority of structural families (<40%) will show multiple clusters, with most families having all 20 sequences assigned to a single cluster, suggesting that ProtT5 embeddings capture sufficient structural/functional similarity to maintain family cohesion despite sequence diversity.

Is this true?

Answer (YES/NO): YES